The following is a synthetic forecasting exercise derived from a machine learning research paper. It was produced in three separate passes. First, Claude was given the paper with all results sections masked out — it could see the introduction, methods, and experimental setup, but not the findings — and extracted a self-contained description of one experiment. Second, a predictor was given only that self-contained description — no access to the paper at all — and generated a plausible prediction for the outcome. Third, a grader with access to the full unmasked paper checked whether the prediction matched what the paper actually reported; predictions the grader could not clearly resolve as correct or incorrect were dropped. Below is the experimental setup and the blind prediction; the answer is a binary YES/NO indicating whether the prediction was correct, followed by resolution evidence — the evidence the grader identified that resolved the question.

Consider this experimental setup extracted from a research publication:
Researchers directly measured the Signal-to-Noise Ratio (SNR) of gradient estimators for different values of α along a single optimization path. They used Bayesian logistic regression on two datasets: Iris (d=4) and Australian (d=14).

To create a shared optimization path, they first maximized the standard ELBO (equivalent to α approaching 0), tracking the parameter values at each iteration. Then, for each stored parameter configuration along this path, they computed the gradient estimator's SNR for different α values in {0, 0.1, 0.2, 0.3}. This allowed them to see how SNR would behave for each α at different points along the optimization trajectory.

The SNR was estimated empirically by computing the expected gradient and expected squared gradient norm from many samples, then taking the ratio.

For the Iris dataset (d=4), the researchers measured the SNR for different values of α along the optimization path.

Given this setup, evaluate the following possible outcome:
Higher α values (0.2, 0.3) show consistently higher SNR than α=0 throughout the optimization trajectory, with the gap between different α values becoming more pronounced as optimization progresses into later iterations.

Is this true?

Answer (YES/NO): NO